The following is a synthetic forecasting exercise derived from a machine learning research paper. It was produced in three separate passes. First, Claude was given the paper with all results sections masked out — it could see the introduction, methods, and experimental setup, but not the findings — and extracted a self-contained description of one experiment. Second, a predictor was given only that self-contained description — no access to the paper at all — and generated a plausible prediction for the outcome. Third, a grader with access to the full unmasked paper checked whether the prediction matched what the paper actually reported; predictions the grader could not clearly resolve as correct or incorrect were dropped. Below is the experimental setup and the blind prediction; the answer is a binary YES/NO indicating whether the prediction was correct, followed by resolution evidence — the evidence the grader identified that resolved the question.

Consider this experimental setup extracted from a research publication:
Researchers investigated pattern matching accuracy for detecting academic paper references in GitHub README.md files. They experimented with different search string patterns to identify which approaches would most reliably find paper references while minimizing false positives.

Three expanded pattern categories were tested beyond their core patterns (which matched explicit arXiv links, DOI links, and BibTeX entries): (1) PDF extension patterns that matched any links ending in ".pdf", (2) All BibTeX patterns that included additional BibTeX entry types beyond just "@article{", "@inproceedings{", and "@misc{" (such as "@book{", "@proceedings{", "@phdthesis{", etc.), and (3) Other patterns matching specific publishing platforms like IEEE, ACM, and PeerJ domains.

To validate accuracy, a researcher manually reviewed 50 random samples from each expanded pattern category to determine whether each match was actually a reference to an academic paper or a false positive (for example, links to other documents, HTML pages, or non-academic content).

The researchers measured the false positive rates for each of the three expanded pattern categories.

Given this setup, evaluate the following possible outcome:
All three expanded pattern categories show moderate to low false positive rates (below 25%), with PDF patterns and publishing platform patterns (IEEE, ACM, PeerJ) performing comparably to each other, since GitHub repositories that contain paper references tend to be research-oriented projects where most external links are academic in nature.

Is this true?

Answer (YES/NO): NO